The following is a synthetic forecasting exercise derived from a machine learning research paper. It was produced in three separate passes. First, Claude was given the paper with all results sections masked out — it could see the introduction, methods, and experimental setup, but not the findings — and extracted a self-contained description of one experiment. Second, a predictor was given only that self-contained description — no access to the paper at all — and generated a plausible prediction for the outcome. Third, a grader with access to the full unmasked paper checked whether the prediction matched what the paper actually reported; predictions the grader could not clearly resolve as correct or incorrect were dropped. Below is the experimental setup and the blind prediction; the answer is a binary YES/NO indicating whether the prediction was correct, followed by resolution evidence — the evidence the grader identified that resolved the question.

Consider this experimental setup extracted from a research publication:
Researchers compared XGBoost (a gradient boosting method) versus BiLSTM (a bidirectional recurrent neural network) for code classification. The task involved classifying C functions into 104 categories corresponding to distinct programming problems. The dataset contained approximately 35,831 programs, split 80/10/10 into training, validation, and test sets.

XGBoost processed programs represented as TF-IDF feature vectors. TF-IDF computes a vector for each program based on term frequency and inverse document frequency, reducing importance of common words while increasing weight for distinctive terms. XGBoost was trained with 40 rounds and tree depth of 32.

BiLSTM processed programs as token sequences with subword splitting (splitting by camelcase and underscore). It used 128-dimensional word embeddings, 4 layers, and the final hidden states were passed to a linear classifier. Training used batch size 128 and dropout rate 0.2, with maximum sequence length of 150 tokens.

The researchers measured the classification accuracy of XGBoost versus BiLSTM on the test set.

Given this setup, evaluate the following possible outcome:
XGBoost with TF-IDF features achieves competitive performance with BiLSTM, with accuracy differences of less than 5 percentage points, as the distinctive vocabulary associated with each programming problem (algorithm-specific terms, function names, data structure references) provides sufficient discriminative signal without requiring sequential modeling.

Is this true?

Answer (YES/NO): NO